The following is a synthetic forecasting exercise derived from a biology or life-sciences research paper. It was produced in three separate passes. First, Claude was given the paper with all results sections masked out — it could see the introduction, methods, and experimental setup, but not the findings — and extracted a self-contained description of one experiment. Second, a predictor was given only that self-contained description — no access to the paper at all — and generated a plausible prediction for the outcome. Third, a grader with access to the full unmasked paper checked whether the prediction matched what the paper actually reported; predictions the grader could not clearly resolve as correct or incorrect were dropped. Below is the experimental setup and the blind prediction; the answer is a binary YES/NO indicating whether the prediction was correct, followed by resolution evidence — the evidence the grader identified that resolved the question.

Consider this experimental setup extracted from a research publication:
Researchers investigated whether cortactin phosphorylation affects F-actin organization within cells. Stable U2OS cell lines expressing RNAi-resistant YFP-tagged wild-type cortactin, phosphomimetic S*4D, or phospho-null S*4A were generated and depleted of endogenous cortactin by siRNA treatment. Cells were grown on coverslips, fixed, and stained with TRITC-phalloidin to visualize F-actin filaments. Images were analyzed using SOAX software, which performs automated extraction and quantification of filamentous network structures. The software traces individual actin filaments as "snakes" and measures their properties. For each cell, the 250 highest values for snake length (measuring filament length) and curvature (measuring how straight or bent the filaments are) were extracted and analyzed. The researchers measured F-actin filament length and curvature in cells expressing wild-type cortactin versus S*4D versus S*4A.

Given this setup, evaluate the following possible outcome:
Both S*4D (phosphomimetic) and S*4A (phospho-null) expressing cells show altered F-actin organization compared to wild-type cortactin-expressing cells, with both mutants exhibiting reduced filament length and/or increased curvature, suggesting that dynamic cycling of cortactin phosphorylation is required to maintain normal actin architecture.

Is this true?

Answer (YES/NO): NO